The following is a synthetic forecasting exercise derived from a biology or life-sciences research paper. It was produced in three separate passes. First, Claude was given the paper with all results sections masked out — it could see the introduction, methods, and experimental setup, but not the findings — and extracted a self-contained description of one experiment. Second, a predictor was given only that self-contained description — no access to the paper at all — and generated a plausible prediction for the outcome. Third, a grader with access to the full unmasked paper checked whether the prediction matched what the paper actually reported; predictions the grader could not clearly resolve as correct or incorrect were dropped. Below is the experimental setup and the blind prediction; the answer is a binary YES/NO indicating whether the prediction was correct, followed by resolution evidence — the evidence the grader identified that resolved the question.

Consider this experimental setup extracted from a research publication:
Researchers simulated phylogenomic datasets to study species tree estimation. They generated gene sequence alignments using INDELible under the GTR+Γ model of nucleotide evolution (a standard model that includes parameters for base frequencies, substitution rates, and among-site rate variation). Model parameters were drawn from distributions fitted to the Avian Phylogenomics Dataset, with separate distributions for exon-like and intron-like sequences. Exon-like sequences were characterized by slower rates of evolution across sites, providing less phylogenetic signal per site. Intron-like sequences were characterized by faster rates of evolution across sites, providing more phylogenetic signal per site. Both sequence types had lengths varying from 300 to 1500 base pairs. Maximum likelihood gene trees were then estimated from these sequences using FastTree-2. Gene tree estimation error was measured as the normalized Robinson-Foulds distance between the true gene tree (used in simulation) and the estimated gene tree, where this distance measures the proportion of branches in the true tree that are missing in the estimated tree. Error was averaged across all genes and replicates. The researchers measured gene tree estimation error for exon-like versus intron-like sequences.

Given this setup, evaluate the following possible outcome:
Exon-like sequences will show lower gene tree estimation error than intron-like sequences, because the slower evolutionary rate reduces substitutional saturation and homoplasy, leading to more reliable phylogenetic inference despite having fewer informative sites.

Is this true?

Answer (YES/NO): NO